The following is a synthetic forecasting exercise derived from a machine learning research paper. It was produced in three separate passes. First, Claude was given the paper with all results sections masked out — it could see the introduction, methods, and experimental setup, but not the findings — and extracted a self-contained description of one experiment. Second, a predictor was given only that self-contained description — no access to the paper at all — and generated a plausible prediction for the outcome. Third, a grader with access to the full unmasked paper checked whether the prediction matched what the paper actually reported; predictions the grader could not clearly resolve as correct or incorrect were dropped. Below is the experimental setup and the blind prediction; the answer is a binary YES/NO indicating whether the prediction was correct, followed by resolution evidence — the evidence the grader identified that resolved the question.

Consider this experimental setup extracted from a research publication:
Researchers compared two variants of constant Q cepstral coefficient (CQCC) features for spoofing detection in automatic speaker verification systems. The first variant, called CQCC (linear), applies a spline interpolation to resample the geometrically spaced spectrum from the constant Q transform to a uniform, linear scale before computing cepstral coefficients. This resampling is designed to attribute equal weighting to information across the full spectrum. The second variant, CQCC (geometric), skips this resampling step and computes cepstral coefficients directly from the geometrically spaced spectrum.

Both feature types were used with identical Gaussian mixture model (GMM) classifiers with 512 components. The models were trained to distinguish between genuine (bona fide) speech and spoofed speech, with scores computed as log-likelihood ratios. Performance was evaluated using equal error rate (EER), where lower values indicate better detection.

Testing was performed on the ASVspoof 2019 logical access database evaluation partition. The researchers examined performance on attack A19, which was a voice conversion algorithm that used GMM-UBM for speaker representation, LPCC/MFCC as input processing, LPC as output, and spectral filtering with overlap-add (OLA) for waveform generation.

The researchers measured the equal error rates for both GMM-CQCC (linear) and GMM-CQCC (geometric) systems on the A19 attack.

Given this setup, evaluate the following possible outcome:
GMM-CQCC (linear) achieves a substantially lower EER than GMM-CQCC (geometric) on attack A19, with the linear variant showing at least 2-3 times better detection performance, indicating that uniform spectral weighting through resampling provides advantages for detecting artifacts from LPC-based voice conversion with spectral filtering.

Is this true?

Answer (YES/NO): YES